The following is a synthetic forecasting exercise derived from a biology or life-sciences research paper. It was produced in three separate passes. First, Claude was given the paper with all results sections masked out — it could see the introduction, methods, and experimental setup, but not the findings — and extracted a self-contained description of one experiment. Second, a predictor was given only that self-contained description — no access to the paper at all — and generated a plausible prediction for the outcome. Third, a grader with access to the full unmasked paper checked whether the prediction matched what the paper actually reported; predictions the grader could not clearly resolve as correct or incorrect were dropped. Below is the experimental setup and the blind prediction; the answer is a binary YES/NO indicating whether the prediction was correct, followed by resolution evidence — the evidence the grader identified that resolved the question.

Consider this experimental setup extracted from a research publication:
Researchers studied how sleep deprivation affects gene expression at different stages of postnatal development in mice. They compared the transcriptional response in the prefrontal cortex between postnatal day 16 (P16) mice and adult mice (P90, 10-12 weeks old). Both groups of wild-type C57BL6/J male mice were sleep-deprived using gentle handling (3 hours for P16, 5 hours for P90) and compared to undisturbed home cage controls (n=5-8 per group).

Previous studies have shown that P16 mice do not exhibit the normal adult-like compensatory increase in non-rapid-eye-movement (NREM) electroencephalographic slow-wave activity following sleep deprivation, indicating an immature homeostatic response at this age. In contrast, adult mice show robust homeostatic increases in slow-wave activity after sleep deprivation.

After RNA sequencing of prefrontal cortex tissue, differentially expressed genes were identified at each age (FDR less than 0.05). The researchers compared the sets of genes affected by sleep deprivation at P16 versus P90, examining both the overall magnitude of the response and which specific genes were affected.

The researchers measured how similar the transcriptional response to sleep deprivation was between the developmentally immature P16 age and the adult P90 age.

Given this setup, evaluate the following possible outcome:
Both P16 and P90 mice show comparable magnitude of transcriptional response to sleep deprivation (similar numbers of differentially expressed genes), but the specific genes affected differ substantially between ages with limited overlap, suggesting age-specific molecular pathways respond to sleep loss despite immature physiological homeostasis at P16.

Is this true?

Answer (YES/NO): NO